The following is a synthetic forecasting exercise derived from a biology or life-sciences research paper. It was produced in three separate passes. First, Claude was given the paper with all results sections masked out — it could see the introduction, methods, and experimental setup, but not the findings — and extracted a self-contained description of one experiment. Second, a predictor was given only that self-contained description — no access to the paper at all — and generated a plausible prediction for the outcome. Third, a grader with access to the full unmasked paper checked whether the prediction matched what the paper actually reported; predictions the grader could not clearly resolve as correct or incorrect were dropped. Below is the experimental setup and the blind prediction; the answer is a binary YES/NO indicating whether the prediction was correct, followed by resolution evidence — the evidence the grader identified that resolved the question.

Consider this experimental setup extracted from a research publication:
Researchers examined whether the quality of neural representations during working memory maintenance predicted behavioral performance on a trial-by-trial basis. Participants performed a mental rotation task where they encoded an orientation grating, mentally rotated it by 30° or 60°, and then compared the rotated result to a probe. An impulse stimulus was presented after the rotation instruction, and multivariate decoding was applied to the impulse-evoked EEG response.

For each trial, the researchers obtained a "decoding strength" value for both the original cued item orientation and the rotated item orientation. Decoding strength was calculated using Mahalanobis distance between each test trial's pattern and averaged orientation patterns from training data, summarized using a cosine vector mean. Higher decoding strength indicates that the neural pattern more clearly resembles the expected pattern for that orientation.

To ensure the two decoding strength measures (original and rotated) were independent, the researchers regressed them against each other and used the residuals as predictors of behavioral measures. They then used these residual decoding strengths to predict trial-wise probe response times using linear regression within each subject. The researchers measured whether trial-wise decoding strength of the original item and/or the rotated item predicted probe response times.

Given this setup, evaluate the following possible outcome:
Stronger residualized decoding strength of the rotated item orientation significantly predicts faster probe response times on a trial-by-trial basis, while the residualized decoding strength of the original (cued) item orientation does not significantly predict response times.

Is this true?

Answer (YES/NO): NO